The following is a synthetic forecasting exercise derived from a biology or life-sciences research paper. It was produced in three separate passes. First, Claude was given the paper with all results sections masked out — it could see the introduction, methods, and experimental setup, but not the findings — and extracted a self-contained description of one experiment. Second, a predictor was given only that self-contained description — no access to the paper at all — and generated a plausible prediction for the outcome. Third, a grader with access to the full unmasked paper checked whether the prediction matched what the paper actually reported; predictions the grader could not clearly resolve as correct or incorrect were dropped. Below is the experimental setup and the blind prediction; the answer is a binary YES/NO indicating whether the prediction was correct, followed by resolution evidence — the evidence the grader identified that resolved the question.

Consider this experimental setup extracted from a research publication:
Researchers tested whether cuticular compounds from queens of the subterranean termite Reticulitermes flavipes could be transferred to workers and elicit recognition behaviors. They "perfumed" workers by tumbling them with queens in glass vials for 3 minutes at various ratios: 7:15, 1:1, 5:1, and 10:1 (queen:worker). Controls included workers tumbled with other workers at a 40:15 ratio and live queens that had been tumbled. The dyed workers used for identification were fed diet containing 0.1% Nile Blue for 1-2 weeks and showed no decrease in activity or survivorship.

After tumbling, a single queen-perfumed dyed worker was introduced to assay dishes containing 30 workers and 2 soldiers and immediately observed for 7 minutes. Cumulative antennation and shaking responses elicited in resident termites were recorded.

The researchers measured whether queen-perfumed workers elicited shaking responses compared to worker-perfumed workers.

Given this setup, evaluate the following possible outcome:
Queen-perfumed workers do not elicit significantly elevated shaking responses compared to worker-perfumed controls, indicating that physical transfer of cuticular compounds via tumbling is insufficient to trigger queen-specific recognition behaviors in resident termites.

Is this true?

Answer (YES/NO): NO